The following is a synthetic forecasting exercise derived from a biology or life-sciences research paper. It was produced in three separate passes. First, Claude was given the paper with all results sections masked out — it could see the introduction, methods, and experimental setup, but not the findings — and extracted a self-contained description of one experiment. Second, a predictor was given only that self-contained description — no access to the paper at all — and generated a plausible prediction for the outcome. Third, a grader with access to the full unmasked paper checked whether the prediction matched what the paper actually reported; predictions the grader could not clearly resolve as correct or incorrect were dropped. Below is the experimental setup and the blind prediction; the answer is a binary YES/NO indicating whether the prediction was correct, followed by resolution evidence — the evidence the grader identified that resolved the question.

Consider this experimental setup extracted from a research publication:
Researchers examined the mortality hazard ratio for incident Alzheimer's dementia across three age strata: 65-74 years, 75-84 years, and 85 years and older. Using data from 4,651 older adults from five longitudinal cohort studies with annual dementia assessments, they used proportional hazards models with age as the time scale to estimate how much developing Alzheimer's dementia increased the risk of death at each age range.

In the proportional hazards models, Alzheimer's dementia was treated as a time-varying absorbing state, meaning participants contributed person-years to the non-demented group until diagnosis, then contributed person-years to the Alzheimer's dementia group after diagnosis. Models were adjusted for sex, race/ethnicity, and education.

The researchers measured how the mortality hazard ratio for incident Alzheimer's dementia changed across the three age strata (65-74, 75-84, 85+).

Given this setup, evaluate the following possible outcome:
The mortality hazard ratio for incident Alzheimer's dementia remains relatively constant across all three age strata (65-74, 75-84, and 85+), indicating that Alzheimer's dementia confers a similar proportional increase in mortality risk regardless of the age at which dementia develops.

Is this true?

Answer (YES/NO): NO